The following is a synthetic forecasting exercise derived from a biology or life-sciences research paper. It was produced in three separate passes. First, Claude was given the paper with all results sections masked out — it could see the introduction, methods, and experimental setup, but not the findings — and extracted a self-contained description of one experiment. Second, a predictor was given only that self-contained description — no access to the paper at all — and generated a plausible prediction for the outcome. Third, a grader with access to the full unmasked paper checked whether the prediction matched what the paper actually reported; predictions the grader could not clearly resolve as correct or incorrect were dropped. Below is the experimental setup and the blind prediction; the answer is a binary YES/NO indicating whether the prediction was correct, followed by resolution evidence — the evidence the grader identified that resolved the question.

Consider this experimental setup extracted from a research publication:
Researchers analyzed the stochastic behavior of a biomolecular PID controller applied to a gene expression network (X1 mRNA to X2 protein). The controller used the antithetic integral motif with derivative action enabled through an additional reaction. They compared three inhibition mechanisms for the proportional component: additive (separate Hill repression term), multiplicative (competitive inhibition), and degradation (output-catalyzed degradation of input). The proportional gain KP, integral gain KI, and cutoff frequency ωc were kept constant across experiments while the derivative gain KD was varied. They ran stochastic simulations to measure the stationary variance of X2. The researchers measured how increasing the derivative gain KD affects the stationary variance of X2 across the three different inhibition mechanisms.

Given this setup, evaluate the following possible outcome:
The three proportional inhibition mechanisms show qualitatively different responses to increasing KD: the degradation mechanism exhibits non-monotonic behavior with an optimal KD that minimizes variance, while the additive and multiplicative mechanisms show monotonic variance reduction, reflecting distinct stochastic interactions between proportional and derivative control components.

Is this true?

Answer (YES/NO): NO